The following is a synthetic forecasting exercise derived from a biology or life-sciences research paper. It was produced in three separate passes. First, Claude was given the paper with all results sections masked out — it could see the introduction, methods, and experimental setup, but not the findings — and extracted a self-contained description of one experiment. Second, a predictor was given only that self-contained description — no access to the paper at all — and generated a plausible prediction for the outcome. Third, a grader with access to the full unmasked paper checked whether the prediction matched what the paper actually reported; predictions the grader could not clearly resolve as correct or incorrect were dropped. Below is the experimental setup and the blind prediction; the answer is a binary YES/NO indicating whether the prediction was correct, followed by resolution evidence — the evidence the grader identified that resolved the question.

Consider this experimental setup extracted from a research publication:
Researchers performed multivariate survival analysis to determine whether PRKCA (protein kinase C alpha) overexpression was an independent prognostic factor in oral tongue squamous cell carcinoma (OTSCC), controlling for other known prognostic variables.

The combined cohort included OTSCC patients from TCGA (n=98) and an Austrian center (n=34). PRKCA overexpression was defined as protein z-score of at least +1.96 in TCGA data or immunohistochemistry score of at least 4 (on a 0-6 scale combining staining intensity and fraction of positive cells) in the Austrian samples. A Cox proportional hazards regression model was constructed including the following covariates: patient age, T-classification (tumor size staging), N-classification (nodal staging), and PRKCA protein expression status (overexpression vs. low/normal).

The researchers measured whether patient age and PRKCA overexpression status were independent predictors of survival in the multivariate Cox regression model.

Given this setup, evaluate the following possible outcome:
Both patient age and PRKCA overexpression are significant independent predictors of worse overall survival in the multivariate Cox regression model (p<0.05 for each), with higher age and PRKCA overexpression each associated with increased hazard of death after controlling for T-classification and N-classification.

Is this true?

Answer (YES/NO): NO